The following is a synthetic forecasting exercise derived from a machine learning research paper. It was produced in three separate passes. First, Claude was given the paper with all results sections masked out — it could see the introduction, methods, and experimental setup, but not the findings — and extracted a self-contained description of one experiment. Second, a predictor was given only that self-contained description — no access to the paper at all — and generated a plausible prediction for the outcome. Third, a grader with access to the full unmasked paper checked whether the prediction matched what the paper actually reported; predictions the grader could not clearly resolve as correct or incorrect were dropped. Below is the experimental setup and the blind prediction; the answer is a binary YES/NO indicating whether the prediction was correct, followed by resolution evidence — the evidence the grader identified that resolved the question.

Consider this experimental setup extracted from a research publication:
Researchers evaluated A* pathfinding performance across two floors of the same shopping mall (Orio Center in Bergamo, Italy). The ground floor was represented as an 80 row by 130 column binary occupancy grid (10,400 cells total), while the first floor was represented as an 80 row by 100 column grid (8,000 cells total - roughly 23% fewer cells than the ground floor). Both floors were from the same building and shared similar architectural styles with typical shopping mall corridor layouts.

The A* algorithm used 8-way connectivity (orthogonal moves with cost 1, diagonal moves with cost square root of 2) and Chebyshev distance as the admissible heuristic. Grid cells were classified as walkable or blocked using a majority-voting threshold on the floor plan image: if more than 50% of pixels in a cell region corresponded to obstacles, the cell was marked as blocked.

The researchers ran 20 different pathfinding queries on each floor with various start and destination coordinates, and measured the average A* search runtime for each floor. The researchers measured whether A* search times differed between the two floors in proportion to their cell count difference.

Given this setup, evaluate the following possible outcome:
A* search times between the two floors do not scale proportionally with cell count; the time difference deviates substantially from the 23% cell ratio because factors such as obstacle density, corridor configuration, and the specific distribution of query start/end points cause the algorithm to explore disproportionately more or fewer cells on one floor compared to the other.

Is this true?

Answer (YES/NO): YES